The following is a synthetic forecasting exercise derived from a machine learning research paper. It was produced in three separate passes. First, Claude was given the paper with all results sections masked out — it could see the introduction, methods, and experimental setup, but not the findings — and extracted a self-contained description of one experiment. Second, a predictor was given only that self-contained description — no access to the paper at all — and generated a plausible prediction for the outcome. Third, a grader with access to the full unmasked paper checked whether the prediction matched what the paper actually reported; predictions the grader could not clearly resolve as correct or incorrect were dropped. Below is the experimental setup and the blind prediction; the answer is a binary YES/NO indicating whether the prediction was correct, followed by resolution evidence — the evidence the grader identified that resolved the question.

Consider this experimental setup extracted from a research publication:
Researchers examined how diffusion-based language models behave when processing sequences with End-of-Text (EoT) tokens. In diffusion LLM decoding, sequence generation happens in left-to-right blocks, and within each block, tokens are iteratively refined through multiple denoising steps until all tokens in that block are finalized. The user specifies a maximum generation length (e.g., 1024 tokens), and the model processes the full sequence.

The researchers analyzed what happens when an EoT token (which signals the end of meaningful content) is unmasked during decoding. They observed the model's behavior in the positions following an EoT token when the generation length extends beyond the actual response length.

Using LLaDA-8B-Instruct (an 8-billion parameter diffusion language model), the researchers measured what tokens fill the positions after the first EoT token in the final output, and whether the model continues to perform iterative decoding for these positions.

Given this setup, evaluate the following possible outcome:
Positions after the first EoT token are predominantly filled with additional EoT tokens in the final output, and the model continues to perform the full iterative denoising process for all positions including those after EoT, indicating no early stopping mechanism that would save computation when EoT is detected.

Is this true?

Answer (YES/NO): YES